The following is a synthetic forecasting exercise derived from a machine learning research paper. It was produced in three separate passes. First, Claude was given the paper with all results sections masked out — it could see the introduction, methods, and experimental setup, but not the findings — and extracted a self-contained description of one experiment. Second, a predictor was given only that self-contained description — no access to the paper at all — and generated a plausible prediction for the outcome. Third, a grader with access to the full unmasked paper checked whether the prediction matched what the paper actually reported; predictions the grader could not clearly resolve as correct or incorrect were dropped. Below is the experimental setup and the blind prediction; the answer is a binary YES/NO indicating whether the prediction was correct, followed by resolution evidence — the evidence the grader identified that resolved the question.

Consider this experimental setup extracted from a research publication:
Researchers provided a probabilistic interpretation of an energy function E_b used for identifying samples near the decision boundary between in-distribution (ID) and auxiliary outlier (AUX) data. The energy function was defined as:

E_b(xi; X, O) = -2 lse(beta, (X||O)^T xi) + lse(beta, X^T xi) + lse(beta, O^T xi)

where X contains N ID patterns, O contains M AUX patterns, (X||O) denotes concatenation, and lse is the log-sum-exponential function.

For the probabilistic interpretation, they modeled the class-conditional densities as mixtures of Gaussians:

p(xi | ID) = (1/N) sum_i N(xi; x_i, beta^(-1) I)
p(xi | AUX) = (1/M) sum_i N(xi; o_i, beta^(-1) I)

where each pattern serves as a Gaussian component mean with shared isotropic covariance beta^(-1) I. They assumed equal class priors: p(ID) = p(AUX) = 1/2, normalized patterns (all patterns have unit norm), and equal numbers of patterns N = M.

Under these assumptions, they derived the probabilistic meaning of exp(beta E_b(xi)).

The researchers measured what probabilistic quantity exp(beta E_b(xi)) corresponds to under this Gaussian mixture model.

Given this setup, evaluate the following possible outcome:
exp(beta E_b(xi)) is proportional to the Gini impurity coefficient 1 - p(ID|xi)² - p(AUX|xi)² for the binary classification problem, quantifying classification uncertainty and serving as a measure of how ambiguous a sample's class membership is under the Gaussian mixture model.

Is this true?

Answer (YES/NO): NO